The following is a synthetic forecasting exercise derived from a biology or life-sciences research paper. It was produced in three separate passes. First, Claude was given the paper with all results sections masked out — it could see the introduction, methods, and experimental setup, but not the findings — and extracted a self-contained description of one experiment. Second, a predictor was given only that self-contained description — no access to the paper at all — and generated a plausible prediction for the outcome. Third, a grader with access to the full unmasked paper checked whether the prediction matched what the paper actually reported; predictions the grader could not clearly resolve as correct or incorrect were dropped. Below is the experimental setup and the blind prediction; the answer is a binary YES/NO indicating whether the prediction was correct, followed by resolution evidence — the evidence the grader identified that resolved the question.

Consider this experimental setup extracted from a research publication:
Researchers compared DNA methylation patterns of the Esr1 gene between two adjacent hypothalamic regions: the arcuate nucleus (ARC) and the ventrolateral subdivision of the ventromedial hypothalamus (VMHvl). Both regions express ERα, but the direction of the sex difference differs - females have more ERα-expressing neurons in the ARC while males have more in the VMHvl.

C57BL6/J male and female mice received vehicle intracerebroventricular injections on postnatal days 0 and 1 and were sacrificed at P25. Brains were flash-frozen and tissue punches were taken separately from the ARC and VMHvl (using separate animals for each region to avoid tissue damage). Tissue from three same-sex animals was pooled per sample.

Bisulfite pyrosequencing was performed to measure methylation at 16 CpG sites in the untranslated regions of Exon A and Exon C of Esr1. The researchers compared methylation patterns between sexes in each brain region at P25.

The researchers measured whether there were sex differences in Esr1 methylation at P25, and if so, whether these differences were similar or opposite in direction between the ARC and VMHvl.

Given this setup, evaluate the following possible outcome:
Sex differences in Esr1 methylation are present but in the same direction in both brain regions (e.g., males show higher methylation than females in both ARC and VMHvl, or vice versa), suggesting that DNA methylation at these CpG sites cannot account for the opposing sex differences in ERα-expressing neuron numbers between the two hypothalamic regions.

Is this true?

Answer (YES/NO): NO